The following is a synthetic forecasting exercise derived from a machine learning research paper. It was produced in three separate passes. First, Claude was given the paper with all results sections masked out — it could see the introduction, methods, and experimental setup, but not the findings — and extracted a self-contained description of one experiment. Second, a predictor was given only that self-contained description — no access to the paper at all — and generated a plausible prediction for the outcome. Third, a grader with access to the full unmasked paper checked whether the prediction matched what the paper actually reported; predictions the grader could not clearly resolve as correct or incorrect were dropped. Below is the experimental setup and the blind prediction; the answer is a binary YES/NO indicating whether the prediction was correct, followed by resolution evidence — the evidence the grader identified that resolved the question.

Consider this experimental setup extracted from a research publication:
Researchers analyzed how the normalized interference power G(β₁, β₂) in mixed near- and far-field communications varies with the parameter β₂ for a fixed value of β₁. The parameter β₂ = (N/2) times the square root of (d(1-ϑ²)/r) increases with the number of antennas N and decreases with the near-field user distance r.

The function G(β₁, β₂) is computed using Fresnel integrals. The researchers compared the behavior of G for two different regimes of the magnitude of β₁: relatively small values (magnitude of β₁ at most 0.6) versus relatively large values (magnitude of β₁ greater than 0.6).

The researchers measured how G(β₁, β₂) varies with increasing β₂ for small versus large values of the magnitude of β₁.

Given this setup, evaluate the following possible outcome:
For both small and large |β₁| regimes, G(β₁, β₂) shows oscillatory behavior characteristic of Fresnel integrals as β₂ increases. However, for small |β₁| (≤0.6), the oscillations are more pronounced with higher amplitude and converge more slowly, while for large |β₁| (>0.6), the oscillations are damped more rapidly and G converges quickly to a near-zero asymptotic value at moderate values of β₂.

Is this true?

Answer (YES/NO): NO